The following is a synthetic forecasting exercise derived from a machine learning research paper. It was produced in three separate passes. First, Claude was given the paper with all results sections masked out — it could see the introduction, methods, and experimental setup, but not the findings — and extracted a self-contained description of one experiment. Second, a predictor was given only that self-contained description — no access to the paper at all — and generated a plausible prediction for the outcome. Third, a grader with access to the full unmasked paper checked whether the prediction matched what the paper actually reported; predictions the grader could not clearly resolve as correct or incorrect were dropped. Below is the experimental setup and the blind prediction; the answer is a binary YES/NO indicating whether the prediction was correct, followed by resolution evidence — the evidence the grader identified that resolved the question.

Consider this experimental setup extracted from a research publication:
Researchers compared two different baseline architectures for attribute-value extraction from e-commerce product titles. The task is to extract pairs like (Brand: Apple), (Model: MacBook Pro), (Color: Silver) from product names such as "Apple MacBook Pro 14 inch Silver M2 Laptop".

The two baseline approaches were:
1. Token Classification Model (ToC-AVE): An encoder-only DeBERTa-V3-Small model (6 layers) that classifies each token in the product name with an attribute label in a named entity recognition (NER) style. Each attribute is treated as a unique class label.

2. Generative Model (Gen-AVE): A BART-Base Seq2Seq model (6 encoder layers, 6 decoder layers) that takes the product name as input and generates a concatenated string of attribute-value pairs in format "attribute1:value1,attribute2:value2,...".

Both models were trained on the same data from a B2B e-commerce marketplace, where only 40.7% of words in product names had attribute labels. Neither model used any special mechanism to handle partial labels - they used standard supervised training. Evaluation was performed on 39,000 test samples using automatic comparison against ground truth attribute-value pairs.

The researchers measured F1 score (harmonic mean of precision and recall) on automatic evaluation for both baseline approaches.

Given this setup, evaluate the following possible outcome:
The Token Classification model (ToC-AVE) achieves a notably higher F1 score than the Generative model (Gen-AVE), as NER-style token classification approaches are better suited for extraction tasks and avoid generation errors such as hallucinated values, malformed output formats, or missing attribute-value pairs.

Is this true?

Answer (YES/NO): YES